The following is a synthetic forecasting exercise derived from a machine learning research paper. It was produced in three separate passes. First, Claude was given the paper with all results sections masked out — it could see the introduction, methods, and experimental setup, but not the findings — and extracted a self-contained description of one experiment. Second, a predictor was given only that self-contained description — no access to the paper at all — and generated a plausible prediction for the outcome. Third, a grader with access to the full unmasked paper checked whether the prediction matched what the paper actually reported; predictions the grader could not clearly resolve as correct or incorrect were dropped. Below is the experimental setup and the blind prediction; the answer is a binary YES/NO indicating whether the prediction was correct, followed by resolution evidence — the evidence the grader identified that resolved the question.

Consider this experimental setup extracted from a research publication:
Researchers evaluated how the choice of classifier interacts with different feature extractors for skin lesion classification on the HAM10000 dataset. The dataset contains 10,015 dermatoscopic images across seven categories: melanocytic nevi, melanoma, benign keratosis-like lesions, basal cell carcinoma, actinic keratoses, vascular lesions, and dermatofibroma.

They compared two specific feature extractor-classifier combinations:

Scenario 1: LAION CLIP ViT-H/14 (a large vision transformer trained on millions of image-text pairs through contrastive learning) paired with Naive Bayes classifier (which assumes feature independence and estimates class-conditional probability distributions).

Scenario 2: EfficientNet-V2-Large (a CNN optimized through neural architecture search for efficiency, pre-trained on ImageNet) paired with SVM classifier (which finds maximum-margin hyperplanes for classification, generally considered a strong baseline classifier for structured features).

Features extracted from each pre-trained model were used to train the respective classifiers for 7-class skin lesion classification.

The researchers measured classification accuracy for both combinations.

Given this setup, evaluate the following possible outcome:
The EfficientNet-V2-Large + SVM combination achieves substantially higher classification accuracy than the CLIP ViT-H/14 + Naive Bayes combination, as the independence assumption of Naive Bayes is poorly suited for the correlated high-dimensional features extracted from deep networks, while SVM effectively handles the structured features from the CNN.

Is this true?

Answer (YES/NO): NO